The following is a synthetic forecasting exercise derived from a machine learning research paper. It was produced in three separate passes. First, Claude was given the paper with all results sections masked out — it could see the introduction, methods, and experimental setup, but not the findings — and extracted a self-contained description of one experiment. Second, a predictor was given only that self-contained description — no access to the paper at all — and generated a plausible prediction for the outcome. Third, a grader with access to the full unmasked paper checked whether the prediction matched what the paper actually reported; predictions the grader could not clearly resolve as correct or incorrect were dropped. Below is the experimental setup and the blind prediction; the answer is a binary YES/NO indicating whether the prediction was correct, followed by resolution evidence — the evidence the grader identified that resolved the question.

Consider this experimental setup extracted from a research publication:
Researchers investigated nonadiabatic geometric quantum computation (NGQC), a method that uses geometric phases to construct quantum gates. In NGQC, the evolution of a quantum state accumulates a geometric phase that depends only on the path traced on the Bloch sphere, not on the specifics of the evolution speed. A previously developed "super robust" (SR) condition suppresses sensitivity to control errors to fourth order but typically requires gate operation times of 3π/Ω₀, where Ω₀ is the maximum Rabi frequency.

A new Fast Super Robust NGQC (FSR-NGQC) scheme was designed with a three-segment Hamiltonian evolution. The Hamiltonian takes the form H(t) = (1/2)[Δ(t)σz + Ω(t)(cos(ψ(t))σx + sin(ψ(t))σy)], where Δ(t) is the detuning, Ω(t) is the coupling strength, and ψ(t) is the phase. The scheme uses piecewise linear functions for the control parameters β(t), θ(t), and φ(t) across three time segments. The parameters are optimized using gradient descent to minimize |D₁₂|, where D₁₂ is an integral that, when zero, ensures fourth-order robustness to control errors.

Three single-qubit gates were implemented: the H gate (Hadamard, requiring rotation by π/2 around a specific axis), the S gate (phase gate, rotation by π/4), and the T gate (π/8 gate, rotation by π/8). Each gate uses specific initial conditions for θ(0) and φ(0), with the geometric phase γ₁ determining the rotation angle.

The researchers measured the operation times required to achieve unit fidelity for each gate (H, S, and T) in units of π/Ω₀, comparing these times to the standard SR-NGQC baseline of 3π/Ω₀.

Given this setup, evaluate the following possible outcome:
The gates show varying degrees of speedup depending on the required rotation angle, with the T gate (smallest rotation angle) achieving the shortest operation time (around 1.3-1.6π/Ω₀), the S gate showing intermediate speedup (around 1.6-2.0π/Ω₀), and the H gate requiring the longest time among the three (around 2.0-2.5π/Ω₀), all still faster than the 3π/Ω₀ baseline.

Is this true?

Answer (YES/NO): NO